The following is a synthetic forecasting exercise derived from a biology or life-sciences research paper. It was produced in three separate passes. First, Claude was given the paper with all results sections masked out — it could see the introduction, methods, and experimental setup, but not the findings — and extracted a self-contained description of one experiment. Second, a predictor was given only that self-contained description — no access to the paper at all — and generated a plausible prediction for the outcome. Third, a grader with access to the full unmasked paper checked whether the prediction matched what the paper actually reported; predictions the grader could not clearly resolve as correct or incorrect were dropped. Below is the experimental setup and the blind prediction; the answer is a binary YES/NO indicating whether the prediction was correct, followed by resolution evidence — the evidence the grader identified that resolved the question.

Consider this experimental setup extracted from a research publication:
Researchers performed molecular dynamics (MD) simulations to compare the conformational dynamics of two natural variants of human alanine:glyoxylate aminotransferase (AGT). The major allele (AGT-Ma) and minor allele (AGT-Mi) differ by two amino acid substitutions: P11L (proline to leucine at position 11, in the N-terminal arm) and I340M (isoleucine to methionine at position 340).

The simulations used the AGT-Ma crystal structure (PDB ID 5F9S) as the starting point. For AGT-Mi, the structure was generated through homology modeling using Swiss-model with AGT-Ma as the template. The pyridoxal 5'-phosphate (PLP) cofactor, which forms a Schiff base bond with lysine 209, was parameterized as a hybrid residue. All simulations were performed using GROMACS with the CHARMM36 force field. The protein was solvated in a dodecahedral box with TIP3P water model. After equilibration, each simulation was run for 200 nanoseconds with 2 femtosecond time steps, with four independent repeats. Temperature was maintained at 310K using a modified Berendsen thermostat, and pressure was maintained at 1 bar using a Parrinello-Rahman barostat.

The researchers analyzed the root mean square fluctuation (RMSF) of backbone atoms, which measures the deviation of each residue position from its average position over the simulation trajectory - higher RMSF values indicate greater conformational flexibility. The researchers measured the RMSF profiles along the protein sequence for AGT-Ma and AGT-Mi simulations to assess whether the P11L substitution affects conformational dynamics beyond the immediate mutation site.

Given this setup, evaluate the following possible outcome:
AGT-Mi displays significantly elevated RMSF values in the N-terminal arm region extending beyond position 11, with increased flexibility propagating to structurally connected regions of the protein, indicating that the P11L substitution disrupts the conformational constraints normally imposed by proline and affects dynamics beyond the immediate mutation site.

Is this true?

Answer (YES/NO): YES